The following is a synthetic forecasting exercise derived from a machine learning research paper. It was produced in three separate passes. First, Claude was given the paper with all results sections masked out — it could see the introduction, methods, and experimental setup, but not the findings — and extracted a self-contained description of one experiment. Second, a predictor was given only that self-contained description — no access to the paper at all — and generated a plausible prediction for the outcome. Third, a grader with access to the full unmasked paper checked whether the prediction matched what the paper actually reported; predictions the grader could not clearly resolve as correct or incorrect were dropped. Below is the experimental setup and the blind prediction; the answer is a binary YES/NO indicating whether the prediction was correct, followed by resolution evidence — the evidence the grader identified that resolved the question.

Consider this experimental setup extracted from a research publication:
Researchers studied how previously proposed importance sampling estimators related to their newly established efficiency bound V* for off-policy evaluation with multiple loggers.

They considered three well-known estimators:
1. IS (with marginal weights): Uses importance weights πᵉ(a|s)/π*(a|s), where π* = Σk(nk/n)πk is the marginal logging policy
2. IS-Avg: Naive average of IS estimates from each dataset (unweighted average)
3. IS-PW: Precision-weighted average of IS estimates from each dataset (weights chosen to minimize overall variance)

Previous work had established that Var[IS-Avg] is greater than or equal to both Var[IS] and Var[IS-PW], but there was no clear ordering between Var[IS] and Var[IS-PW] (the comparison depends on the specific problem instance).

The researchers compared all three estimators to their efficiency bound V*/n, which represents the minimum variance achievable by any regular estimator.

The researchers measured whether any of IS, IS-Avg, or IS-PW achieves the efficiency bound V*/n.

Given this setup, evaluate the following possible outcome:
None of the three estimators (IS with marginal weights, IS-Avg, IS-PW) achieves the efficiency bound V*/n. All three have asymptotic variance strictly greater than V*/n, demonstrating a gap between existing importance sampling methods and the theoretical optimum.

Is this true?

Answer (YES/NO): YES